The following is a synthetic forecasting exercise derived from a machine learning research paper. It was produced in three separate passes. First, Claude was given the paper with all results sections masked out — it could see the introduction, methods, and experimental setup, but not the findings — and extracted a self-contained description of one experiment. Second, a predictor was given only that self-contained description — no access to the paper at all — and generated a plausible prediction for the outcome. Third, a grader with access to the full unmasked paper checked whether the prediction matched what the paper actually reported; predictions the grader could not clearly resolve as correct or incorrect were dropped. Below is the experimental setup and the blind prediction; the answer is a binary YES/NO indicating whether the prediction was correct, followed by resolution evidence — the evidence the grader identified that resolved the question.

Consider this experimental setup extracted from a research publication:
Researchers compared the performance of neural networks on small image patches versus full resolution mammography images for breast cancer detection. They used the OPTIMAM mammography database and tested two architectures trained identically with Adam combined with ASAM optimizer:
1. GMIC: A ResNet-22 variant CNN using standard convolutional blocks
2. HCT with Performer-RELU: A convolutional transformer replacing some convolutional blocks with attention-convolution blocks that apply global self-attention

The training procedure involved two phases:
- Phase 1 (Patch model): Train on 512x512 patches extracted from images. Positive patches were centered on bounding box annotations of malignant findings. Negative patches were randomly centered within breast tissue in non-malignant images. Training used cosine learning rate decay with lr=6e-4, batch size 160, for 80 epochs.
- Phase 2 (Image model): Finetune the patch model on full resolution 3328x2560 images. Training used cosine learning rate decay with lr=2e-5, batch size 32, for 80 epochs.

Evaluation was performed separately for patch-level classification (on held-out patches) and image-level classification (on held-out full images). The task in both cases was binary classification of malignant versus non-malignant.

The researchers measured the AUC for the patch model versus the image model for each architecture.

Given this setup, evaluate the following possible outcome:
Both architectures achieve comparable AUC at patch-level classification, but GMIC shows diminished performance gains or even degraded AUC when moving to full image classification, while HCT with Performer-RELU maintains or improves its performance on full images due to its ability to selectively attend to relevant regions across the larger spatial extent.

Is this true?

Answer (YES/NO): NO